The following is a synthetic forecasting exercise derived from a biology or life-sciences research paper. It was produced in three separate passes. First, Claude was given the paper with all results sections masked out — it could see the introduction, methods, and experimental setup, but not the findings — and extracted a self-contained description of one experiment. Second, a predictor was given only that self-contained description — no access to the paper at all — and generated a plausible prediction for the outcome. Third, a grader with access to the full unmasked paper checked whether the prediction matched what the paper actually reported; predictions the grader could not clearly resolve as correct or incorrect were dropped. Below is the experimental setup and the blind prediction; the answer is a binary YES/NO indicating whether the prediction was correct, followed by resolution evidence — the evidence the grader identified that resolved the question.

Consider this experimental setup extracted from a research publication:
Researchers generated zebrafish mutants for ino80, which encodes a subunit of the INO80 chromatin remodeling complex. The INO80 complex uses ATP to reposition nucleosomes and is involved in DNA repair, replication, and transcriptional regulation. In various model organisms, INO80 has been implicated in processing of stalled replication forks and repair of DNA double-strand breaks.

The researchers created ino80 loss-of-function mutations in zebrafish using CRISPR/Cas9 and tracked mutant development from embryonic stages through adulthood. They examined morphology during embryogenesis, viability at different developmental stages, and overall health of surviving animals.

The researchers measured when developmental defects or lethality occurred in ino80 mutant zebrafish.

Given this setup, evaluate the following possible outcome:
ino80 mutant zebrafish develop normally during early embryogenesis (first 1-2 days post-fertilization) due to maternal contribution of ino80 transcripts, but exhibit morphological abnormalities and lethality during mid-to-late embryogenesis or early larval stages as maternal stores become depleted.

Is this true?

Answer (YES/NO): NO